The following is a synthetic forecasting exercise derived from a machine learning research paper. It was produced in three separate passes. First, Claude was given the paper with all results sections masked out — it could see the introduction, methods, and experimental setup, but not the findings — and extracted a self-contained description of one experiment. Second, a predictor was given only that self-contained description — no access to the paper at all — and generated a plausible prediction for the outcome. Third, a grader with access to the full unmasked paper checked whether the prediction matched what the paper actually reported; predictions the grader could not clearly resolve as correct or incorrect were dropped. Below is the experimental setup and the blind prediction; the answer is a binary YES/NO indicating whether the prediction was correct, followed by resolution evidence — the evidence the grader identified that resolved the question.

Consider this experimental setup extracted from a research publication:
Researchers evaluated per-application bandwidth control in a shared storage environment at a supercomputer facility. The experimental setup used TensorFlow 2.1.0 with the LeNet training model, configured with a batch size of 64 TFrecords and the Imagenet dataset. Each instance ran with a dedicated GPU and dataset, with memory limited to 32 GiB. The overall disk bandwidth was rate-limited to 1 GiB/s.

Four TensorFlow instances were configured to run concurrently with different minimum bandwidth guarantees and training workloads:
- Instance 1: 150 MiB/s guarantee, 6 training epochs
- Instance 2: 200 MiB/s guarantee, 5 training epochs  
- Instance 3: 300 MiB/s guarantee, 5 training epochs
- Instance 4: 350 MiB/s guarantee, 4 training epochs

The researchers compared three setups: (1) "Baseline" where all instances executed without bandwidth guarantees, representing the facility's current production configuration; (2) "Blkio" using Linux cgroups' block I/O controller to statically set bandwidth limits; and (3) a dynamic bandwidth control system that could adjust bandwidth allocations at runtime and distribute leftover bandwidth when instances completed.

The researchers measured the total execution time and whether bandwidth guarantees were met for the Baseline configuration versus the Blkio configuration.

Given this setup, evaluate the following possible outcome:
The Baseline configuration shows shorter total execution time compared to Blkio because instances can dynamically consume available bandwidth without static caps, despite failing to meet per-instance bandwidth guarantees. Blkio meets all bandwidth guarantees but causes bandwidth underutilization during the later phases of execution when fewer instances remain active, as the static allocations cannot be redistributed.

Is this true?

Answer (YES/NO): YES